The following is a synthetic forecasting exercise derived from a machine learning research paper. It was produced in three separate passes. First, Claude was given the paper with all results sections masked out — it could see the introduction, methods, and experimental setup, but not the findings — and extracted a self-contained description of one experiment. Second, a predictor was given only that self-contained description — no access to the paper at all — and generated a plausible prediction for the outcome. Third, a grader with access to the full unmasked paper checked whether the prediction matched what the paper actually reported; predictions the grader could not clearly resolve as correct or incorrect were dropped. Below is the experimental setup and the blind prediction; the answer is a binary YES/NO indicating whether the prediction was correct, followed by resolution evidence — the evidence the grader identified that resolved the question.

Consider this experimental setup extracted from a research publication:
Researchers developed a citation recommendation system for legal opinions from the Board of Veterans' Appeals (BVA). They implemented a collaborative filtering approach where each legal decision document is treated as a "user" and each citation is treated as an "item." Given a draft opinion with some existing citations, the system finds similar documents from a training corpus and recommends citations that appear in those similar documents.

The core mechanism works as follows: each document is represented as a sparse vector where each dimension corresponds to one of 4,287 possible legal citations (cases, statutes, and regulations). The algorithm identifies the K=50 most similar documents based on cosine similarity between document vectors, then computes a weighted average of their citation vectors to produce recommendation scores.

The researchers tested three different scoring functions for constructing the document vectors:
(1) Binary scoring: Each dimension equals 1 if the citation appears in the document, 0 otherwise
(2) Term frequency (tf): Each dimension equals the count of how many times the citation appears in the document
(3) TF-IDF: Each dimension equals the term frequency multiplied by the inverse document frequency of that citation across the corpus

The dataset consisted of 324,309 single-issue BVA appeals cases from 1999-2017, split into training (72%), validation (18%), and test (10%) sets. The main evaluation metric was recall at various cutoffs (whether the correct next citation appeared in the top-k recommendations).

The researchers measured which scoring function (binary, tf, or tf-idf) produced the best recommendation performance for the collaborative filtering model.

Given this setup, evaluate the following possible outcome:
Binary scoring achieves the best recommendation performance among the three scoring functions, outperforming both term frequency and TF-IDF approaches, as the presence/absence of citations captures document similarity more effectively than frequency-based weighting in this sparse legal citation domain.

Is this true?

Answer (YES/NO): YES